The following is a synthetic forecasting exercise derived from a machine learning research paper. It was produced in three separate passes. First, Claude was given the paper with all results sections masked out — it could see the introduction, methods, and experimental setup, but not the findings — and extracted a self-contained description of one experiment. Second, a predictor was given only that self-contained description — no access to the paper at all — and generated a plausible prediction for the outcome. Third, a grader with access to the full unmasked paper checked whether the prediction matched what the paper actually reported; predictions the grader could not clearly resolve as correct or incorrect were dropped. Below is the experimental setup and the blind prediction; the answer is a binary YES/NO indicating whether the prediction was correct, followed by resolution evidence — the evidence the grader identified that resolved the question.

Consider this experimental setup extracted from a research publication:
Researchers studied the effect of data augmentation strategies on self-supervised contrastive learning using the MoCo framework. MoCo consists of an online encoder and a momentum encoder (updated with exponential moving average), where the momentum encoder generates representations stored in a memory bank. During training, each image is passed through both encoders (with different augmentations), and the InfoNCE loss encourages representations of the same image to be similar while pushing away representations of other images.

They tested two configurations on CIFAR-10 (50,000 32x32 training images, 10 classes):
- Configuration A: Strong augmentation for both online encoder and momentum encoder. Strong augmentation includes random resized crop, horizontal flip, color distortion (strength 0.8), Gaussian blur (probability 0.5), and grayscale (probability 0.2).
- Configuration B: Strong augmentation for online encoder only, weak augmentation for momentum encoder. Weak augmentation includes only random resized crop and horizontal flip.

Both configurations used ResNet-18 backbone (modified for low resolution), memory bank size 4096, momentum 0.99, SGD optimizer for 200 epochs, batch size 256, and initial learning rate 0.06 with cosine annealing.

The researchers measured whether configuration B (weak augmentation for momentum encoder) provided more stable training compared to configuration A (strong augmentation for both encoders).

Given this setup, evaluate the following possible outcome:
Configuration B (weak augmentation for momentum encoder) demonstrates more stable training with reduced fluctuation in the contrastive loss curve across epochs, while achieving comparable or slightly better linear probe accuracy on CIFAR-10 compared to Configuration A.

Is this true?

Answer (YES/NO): NO